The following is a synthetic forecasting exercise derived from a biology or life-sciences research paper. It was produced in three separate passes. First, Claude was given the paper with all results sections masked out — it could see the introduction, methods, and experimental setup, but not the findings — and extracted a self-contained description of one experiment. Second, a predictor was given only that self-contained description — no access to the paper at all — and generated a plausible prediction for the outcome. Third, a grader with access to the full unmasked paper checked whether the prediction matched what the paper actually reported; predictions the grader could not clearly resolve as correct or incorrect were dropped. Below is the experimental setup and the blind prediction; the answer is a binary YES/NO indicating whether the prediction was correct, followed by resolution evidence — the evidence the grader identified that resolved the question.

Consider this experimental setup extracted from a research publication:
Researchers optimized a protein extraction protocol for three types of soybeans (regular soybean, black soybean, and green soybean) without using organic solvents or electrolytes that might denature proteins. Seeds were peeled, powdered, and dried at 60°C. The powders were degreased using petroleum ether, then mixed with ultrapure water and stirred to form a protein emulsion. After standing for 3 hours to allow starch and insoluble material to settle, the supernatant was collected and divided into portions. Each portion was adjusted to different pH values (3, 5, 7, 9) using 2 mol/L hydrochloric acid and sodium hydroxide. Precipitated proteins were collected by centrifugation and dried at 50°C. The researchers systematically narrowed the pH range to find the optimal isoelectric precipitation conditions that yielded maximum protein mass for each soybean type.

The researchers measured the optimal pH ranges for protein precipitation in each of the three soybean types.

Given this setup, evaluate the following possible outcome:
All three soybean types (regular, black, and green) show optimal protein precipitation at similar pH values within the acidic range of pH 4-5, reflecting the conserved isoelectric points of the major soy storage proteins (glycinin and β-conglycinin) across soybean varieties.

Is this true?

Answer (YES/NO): YES